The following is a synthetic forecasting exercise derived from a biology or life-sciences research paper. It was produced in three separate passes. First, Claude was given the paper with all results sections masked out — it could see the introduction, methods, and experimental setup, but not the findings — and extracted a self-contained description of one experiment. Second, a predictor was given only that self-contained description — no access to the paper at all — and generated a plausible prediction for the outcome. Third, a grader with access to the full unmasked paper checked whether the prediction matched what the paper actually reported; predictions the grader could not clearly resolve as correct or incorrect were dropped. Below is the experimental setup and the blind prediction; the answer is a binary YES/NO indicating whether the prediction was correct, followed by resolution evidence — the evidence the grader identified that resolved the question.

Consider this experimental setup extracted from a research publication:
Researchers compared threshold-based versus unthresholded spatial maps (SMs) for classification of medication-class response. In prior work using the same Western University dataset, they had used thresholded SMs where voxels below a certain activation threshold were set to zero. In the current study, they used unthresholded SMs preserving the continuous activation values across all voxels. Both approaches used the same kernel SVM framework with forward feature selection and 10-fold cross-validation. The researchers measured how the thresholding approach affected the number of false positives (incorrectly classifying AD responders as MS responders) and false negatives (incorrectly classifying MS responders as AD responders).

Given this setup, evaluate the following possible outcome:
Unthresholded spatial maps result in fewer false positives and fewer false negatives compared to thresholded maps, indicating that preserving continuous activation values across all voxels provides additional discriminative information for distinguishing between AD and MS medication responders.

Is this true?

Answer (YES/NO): YES